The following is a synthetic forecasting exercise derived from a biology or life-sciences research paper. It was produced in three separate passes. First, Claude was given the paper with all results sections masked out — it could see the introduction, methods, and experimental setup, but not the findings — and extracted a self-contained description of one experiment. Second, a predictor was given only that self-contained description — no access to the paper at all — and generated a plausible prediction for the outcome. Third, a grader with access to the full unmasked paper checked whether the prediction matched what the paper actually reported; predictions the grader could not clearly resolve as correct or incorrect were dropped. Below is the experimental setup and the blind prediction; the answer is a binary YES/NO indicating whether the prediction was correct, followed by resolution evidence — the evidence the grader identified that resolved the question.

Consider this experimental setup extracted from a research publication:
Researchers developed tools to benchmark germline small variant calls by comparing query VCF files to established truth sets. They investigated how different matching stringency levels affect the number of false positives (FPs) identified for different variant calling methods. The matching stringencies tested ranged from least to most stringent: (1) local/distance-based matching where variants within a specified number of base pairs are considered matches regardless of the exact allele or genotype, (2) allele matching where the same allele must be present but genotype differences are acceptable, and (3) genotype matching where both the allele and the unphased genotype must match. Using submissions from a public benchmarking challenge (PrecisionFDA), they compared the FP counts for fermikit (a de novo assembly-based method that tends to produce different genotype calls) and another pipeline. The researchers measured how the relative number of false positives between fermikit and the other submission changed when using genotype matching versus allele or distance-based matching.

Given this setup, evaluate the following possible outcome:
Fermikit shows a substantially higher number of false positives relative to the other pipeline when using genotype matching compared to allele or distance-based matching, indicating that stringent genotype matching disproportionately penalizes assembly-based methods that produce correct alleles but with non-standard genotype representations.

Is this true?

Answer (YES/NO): YES